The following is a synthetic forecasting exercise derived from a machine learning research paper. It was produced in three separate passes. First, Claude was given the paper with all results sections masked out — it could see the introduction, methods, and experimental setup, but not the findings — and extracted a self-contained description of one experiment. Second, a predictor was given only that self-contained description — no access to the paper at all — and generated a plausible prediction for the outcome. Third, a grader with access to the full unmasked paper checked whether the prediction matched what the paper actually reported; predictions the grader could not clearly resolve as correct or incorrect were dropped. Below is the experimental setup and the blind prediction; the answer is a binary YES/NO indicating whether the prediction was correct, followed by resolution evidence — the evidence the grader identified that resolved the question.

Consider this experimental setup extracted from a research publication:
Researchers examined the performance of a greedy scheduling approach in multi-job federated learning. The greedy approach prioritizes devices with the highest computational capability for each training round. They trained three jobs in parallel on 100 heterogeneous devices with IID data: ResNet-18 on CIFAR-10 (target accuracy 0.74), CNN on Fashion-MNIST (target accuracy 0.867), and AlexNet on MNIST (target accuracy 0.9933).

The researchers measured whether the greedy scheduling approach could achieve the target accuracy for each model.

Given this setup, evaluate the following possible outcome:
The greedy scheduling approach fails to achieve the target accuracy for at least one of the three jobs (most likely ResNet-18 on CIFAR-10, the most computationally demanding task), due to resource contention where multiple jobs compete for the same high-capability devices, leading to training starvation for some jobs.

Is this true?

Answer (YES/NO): YES